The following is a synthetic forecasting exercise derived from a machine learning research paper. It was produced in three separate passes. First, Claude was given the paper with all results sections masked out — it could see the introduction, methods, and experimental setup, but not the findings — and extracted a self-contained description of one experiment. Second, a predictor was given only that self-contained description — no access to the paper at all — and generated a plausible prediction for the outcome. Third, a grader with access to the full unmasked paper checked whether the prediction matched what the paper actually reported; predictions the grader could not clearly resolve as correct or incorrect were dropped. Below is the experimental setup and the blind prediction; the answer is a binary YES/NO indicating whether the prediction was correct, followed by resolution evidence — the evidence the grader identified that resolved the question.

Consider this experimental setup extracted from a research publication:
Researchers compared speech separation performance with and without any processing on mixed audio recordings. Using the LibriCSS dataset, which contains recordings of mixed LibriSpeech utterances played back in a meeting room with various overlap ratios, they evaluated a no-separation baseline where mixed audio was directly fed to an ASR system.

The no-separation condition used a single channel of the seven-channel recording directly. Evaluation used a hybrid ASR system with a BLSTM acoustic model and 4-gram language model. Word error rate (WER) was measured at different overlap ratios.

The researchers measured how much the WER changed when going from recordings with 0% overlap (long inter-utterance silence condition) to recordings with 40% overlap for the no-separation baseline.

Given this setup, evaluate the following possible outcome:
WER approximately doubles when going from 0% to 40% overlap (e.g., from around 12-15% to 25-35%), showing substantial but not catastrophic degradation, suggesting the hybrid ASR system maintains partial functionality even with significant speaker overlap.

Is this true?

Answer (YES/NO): NO